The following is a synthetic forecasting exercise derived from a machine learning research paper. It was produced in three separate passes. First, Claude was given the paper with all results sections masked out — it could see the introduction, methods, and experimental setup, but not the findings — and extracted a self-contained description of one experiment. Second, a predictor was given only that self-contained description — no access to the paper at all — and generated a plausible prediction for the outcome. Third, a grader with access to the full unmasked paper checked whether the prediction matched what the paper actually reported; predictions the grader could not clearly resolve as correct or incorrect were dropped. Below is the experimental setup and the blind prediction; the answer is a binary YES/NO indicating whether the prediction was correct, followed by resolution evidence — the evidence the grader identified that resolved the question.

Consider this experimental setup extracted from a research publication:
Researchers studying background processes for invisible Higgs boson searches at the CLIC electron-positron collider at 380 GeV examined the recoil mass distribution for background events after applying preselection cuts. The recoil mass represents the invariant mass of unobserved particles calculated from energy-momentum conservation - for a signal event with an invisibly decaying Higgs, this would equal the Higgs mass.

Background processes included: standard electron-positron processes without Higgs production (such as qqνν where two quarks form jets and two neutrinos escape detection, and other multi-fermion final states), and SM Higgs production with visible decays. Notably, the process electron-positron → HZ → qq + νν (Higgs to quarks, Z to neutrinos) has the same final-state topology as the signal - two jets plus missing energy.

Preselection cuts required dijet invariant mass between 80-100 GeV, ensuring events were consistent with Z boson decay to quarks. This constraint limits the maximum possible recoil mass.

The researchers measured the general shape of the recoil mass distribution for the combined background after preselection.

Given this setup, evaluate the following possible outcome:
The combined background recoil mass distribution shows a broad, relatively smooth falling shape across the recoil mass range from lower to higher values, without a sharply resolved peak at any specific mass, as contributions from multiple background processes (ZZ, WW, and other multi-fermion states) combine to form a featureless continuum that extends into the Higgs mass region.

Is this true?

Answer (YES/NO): NO